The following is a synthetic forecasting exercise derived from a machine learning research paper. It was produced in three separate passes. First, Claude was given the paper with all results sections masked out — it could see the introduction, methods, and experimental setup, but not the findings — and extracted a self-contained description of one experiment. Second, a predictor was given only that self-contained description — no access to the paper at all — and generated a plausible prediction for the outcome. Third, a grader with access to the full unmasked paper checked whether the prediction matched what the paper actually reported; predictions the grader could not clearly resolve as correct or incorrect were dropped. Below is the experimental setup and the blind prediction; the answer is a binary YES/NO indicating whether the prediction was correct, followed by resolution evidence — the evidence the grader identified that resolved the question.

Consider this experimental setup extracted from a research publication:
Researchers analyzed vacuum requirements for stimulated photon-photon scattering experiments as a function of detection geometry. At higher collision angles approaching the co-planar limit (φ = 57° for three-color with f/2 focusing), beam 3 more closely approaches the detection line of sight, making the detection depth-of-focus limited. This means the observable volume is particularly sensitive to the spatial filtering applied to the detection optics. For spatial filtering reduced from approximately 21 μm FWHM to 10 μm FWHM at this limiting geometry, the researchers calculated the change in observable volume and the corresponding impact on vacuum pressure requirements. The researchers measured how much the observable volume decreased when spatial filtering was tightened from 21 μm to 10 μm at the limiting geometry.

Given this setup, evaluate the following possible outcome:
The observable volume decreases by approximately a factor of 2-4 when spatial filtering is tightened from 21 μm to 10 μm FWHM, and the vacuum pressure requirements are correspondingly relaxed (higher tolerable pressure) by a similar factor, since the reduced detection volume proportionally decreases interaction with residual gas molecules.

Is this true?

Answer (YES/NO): NO